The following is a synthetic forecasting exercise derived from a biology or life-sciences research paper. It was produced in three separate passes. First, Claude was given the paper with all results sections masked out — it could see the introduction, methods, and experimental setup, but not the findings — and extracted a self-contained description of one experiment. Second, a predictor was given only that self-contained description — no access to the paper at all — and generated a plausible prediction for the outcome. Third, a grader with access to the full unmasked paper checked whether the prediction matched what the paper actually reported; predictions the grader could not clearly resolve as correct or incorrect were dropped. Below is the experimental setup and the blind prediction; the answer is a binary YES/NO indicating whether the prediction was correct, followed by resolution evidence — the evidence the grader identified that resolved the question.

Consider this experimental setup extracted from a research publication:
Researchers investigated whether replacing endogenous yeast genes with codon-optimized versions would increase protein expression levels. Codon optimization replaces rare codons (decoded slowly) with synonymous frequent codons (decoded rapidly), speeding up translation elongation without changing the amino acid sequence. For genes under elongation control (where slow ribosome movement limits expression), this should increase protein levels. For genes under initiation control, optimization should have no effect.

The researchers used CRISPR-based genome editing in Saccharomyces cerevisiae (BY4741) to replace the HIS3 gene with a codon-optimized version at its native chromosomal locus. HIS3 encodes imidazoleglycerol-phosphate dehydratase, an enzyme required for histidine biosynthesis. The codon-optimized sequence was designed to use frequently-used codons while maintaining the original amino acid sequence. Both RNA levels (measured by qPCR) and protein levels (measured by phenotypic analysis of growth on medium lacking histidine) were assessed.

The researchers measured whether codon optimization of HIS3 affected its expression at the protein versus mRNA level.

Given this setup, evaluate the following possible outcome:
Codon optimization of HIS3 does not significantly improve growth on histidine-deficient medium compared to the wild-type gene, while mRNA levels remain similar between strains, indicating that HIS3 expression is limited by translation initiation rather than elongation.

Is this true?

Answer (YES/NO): NO